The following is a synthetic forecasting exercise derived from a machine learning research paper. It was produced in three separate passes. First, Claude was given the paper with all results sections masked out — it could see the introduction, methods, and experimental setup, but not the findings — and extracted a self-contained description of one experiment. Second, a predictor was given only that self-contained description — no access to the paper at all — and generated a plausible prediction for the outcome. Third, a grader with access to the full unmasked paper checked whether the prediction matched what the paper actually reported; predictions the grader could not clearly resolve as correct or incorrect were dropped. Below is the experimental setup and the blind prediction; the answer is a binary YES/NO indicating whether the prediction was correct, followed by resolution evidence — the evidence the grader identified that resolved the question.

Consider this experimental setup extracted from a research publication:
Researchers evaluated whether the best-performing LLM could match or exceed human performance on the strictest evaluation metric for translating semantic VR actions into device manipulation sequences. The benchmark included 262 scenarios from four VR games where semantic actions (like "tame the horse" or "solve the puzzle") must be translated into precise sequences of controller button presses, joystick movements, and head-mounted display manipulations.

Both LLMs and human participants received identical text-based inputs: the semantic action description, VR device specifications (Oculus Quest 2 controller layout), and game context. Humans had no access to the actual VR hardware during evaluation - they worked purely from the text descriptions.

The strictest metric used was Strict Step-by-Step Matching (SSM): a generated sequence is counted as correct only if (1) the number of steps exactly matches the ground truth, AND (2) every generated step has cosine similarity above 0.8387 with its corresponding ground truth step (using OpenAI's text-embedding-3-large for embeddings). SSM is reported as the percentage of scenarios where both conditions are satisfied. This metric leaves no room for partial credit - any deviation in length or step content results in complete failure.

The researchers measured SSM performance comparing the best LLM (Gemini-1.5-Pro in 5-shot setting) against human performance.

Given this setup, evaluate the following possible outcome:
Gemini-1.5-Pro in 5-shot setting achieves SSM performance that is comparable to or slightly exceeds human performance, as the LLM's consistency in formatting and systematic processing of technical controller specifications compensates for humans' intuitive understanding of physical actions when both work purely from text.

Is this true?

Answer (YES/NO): NO